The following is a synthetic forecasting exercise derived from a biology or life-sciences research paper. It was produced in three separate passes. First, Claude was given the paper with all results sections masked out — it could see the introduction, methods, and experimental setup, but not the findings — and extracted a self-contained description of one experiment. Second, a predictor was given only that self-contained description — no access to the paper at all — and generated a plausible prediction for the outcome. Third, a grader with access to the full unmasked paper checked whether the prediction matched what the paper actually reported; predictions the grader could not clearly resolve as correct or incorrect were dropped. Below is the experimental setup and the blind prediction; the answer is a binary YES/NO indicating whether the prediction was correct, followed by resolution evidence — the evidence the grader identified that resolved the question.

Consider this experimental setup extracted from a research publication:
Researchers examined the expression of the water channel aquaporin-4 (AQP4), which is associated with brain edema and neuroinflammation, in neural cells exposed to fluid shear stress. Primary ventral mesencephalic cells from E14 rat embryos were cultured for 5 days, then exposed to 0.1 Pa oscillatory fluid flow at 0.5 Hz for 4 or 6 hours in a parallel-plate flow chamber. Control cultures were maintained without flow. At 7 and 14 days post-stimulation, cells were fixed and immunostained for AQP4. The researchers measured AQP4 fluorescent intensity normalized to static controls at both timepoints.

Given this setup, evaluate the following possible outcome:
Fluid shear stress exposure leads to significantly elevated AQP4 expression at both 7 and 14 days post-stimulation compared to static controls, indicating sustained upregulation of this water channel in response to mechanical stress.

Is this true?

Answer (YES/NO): YES